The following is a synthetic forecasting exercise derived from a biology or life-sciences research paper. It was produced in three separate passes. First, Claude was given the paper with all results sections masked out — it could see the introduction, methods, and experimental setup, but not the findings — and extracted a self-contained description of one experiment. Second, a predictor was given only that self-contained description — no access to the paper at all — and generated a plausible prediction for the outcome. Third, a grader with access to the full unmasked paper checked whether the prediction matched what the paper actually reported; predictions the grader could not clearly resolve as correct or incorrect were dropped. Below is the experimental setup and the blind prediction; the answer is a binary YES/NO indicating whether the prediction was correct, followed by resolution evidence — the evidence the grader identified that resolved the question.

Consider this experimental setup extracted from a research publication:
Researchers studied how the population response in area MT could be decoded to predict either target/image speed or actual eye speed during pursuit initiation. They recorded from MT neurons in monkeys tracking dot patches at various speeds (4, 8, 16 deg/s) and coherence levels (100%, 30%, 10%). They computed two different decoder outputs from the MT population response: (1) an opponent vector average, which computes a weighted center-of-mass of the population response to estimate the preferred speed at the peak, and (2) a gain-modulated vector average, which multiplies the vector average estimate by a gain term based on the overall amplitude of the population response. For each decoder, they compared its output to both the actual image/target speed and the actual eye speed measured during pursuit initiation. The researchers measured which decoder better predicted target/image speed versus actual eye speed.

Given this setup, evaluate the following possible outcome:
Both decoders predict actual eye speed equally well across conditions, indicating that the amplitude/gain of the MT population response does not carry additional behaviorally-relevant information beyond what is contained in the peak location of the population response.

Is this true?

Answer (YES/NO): NO